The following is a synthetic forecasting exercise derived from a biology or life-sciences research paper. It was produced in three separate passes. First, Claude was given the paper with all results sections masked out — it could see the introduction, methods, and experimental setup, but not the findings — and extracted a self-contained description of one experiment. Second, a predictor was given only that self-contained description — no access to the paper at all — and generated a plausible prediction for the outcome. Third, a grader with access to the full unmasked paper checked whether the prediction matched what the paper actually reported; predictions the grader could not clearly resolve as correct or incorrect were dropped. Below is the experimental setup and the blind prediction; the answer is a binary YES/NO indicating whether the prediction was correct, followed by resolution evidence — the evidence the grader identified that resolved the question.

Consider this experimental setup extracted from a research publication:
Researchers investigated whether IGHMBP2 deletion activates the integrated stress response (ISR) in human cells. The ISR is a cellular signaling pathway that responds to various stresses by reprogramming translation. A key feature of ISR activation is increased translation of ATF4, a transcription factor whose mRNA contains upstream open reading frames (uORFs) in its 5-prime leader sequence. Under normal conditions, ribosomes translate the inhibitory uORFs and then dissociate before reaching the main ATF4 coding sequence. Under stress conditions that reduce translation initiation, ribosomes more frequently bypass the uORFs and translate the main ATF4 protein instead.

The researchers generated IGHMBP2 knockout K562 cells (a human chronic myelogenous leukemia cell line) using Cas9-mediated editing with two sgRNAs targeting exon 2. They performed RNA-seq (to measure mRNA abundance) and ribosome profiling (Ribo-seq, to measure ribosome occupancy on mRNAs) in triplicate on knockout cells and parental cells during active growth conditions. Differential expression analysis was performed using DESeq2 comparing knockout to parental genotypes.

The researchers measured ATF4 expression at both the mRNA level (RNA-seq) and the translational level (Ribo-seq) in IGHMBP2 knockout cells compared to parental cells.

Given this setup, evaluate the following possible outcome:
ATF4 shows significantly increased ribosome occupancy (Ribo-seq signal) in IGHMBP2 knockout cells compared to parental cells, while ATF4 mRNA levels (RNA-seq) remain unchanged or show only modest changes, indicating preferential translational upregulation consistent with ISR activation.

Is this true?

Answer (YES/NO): YES